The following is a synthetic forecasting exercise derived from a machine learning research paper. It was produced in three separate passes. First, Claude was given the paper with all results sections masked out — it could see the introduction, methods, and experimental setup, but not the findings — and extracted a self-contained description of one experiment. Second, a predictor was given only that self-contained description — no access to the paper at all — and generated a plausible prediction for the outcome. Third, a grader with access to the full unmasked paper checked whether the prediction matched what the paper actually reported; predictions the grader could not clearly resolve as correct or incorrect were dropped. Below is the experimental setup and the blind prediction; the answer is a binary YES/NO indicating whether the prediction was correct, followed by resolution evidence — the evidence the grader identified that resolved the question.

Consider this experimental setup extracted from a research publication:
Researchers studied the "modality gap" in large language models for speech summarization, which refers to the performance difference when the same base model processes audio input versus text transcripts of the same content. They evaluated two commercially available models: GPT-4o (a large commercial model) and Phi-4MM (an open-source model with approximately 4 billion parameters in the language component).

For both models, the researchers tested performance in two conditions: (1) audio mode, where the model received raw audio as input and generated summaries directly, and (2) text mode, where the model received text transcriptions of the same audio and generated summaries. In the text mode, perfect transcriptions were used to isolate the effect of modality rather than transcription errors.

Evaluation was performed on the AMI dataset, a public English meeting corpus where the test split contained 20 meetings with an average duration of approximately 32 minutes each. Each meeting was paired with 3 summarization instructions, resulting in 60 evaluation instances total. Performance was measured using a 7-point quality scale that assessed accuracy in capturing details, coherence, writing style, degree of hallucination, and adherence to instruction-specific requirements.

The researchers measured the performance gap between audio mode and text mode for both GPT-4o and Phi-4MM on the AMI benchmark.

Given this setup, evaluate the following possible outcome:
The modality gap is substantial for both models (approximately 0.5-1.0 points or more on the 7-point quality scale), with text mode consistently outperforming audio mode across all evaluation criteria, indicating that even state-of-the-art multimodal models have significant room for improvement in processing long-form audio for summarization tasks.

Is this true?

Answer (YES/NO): YES